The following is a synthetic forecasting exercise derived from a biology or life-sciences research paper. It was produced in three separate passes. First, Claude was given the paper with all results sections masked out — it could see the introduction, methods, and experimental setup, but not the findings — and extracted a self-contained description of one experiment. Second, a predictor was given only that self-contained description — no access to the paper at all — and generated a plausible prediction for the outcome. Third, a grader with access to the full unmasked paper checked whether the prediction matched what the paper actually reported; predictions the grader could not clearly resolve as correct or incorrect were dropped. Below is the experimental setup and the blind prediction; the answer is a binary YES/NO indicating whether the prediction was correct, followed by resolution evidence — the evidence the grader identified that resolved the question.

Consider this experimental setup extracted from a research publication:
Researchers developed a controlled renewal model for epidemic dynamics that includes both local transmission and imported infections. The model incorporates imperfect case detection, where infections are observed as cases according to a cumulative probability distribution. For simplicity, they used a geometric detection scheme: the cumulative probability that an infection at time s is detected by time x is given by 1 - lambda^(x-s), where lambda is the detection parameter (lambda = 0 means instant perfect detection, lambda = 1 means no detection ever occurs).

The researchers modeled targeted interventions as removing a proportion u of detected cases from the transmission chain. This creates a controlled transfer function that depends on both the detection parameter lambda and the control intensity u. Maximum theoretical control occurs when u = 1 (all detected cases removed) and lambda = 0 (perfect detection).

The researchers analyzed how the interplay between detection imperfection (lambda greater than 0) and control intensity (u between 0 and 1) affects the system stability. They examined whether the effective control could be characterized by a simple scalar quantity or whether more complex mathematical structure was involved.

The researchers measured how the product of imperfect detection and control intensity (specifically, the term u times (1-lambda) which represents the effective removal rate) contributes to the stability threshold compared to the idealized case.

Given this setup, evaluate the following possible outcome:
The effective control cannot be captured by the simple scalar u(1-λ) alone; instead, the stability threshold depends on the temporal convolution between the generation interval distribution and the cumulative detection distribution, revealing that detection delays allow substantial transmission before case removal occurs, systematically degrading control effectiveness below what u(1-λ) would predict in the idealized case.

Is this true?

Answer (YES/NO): YES